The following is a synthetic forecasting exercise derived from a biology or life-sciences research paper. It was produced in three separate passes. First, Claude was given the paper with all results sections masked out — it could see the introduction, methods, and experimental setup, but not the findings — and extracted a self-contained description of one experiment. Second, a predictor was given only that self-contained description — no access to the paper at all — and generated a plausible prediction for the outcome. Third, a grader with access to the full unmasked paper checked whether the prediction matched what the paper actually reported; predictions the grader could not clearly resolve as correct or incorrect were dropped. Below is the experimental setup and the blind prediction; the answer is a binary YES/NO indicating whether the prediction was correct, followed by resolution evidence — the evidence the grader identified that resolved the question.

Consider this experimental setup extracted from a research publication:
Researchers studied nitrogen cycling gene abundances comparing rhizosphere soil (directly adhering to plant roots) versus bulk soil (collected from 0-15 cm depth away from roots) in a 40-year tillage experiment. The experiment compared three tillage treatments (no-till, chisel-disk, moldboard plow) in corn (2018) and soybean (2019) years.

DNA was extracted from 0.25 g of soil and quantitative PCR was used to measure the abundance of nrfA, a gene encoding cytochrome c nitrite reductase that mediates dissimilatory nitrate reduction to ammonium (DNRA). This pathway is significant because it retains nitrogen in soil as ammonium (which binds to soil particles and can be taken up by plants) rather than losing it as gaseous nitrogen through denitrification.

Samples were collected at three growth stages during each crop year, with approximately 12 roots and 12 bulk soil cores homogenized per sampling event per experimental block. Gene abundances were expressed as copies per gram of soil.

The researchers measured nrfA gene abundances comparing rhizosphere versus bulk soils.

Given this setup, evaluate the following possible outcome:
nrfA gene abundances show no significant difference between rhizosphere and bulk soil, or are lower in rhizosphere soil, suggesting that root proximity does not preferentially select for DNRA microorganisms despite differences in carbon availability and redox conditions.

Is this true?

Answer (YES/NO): YES